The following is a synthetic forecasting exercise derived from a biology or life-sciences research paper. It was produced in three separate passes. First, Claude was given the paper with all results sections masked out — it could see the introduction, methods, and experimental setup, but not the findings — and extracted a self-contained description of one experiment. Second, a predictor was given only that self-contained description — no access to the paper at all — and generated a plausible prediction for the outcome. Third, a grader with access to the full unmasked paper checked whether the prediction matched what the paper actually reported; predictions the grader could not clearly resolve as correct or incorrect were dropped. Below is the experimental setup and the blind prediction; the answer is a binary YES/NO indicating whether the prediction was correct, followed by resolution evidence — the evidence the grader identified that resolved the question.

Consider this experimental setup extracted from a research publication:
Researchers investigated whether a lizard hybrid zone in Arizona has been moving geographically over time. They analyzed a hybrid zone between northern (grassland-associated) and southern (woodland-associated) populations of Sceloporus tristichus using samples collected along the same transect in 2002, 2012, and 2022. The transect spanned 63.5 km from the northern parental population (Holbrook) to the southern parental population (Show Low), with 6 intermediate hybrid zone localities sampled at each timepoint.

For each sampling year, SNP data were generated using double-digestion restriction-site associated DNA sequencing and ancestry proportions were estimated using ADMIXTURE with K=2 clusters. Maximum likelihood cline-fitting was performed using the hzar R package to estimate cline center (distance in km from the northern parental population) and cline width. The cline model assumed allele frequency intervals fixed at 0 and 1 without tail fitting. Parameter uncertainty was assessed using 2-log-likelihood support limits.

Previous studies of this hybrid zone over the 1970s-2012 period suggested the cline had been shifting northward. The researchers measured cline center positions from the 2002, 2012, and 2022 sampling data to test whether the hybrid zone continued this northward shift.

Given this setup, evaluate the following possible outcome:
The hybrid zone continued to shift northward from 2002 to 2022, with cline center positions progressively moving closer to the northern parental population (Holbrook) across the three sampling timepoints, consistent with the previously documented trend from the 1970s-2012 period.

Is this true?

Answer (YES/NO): YES